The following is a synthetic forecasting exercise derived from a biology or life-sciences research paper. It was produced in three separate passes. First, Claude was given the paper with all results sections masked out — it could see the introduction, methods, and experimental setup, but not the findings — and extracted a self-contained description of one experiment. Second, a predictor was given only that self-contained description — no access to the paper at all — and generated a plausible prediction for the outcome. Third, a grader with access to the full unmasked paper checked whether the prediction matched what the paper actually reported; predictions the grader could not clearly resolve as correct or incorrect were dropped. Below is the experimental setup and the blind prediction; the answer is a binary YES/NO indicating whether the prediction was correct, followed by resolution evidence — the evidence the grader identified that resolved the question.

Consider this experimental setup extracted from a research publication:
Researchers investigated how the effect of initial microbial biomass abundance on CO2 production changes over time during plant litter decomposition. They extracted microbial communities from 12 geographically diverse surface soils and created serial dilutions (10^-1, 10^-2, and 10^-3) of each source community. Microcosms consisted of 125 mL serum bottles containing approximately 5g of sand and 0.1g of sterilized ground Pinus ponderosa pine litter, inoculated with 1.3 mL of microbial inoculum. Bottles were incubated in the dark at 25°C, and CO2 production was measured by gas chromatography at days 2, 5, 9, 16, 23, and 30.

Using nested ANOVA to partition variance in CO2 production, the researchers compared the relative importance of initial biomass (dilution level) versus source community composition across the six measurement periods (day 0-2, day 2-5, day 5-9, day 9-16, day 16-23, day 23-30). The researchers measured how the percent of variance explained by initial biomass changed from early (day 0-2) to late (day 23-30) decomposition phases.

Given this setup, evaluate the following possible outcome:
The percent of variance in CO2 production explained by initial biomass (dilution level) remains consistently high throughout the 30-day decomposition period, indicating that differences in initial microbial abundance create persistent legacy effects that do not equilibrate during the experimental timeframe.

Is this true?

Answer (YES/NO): NO